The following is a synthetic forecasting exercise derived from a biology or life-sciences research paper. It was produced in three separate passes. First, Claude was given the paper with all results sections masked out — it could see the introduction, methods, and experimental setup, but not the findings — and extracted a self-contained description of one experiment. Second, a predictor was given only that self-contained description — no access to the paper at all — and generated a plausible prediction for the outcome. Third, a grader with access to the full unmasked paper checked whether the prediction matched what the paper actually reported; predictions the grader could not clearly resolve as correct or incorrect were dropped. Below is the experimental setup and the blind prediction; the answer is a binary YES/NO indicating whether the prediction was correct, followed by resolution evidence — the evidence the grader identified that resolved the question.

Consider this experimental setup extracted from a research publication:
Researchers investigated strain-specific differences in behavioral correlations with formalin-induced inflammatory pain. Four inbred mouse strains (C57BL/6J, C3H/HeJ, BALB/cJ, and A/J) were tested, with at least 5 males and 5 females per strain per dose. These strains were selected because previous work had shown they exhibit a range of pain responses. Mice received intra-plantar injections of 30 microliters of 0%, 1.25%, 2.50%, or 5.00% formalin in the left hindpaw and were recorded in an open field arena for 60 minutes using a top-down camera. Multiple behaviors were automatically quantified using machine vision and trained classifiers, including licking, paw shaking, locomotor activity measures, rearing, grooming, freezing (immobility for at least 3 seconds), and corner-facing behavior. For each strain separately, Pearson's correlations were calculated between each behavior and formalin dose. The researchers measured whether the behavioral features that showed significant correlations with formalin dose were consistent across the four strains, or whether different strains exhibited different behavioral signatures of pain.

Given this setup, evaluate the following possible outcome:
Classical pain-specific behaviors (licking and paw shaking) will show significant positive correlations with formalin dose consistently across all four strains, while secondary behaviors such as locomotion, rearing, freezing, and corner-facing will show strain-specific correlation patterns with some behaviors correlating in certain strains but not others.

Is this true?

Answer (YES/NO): NO